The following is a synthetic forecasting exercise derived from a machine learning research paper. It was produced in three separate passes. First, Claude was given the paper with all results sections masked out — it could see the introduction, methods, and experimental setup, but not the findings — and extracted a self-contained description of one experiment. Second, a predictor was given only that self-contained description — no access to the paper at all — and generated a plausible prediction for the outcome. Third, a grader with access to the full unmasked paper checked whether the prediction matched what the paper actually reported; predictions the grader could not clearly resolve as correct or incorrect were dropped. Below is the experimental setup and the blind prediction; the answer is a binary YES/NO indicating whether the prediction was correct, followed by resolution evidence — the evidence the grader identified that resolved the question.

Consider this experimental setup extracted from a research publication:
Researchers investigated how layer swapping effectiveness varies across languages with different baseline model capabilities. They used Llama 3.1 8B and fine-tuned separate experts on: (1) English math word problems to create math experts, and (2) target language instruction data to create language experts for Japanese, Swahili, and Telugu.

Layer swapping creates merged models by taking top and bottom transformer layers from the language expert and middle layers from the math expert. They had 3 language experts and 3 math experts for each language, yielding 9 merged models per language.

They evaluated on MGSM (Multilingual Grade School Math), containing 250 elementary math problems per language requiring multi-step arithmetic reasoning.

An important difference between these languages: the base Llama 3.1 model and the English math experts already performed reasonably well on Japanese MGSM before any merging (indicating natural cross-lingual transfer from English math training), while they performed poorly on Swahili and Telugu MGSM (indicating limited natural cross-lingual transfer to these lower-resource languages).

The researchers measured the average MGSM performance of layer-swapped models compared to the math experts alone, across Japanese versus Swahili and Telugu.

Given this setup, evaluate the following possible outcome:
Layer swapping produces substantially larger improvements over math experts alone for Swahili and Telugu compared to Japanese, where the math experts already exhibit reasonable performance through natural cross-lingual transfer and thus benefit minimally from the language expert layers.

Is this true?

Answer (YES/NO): YES